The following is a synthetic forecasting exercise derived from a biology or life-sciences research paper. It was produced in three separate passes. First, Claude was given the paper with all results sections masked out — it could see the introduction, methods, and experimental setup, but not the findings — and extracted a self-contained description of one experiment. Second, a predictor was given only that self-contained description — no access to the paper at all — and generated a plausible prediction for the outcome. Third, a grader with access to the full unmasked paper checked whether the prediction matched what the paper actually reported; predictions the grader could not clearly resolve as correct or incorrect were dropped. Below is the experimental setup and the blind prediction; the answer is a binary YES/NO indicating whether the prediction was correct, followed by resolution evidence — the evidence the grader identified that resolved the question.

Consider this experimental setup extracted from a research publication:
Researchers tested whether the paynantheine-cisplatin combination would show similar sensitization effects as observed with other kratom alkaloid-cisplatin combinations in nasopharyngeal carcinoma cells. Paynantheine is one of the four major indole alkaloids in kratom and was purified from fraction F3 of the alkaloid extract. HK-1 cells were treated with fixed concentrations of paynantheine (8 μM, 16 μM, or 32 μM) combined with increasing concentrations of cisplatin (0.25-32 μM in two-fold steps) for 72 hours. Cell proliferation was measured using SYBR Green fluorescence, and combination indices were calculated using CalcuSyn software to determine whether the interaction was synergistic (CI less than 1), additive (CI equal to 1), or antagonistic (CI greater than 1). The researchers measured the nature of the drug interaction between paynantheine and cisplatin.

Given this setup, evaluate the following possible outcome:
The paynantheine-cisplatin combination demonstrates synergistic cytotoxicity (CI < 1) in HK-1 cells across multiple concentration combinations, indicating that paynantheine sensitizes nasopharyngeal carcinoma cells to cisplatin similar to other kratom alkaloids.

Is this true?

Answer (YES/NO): NO